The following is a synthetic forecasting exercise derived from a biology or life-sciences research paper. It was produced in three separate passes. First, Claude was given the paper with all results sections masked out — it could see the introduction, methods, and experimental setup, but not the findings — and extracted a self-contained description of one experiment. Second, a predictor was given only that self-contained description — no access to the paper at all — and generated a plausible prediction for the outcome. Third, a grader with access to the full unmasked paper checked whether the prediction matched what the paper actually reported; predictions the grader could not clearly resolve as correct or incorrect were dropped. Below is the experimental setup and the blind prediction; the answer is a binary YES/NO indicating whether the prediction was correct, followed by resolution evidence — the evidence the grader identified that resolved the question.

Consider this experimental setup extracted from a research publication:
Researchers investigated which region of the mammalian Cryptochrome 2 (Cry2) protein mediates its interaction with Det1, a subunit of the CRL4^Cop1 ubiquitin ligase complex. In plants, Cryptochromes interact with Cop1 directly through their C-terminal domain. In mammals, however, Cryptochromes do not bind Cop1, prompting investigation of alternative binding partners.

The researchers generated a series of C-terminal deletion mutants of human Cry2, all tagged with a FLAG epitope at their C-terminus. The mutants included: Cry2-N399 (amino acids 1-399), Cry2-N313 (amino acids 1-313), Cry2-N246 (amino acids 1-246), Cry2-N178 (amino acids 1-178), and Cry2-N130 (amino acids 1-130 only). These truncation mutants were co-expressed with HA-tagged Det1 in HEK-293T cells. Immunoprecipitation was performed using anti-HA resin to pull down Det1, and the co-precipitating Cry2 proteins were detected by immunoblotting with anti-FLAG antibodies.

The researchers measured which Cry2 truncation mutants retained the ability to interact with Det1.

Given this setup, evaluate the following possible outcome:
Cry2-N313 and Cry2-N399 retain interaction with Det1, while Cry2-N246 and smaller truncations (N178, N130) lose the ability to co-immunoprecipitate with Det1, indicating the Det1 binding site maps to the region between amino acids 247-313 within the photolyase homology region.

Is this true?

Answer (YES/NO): NO